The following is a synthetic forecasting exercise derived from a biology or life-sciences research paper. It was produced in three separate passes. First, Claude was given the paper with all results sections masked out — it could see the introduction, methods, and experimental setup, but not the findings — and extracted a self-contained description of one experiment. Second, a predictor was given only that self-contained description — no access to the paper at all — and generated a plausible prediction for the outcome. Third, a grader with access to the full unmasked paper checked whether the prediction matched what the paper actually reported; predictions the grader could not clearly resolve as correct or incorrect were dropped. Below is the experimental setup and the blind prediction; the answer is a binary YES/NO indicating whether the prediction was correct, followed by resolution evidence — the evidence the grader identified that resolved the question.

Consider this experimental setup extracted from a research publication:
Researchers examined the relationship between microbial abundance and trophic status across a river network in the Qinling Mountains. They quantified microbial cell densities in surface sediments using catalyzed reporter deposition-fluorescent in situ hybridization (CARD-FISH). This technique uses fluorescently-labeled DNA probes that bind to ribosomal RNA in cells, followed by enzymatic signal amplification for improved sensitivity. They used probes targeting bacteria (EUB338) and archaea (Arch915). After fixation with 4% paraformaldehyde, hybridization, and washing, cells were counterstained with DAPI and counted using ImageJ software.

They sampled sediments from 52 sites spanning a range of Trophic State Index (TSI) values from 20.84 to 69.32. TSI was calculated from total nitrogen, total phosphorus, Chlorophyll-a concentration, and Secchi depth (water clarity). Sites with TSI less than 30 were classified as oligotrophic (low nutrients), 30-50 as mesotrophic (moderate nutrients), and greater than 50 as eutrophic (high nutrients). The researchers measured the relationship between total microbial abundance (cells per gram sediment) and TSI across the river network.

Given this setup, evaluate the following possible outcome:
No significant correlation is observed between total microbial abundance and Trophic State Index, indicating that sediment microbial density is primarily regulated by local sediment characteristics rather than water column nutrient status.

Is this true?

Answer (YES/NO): NO